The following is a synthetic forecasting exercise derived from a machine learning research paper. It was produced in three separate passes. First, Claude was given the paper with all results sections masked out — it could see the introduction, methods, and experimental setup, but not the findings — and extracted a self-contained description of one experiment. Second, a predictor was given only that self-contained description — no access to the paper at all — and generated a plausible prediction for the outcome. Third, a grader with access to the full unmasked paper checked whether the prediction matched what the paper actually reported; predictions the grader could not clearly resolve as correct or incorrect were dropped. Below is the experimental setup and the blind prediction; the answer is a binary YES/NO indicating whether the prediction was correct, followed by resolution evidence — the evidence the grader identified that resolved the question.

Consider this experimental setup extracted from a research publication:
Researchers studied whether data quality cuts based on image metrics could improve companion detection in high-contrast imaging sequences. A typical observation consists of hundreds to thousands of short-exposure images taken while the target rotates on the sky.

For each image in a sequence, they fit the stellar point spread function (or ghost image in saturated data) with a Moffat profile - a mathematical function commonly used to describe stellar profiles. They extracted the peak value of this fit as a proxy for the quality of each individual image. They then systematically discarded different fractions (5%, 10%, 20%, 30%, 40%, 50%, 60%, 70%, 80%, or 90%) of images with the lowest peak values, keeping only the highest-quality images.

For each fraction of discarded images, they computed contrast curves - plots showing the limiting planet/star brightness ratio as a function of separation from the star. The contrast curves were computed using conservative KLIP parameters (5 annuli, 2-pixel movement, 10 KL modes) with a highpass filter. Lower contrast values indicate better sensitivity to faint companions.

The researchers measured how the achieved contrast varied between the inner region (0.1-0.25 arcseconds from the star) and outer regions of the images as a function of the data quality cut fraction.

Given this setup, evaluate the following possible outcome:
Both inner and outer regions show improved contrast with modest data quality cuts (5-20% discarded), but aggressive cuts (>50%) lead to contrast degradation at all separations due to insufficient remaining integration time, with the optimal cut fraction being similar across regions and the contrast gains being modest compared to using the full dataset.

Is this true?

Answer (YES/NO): NO